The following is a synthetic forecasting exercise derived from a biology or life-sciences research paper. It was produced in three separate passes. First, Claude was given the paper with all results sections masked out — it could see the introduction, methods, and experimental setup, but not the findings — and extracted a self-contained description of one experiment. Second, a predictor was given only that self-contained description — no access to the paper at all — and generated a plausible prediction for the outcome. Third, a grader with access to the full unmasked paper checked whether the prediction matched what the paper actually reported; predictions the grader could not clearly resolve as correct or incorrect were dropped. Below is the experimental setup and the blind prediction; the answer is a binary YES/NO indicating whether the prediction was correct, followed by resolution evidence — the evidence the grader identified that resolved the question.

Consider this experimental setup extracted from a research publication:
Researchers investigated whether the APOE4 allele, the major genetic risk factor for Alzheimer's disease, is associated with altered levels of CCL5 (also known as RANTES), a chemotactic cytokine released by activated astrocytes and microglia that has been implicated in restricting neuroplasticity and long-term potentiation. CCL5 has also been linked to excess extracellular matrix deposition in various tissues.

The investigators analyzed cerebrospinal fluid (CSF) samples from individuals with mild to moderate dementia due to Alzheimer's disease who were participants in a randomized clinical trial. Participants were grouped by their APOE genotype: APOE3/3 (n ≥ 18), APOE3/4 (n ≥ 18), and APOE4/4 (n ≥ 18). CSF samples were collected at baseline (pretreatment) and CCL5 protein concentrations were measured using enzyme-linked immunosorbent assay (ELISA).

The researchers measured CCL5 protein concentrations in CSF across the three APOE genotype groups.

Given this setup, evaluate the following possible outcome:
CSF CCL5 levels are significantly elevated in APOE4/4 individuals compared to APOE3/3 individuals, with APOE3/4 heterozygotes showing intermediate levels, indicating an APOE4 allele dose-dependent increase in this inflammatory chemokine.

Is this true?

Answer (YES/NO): NO